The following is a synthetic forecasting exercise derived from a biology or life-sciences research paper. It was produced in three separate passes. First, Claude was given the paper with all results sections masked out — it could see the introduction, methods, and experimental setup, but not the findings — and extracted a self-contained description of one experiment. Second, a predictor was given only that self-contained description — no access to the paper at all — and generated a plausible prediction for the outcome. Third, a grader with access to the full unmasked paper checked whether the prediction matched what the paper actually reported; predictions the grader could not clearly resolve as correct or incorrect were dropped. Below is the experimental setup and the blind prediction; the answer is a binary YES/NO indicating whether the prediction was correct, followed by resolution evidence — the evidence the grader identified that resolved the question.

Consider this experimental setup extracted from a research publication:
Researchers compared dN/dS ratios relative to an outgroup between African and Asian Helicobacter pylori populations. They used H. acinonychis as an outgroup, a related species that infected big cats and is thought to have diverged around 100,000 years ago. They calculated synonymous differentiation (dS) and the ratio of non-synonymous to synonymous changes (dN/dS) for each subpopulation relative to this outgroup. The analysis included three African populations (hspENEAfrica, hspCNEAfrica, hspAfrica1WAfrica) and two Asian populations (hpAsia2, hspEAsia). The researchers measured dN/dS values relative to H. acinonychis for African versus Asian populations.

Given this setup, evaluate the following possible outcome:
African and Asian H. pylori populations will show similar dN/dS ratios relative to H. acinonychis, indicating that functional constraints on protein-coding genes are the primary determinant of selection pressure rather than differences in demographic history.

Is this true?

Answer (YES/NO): NO